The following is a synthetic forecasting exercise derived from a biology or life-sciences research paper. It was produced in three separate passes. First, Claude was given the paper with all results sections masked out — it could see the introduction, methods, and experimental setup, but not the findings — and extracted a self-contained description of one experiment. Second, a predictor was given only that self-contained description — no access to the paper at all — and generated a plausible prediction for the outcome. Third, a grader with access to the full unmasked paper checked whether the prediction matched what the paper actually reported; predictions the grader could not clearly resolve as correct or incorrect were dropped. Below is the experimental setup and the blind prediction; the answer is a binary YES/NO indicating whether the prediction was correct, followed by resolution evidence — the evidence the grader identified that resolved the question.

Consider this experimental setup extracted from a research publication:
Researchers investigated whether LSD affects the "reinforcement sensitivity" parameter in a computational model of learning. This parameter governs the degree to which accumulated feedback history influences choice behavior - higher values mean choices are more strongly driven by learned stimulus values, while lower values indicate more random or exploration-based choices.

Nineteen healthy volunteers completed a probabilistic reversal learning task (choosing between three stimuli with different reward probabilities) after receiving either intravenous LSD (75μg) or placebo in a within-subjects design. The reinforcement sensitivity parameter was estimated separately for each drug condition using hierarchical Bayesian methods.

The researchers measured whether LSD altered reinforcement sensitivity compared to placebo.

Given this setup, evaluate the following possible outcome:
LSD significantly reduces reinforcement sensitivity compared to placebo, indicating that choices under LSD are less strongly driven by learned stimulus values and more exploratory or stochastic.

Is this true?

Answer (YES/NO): NO